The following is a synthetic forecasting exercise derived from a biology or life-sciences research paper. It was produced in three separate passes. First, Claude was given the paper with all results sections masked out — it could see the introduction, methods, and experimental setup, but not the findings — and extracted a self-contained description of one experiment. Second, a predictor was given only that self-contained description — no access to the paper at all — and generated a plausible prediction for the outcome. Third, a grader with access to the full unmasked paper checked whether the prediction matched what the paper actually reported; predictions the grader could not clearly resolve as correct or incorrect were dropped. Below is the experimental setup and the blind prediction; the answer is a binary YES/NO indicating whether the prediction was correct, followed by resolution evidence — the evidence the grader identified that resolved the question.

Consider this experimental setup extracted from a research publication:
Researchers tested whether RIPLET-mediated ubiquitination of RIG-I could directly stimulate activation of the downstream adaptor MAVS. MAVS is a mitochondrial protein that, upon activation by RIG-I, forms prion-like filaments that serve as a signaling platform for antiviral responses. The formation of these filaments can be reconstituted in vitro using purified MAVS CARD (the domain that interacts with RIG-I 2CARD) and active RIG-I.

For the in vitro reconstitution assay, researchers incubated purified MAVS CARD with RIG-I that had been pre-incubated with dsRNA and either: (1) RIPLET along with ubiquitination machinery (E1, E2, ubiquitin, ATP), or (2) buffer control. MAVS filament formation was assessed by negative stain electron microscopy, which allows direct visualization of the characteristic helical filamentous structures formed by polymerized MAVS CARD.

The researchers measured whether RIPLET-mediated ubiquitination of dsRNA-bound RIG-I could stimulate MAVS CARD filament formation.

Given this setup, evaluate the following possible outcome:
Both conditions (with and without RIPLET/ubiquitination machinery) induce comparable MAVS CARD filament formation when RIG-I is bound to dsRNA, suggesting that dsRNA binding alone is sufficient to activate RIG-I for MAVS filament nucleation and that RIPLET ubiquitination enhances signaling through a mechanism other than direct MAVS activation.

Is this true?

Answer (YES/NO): NO